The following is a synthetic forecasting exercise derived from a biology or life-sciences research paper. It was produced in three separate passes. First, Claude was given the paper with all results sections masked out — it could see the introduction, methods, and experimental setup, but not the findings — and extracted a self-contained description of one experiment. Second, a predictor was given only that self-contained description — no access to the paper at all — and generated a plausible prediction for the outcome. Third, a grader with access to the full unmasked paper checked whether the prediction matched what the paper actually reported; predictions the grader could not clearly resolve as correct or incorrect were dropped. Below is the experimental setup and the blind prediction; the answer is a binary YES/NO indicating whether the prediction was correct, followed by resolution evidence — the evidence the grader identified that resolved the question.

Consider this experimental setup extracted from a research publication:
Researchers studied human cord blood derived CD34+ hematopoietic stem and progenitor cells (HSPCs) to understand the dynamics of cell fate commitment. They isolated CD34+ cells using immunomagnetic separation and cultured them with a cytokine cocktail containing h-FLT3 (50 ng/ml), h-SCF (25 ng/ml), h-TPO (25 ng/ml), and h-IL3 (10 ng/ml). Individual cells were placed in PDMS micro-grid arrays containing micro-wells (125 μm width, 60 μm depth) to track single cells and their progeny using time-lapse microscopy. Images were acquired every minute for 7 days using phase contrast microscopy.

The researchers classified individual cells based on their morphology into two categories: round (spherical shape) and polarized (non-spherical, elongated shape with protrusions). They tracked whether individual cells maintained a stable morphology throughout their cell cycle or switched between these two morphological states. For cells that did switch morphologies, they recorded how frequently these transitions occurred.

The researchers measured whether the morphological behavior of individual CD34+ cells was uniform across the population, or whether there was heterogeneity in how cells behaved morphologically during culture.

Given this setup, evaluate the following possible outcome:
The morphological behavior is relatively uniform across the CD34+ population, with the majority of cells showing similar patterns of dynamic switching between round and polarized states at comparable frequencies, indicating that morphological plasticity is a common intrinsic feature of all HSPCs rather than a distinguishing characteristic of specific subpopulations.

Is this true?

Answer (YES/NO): NO